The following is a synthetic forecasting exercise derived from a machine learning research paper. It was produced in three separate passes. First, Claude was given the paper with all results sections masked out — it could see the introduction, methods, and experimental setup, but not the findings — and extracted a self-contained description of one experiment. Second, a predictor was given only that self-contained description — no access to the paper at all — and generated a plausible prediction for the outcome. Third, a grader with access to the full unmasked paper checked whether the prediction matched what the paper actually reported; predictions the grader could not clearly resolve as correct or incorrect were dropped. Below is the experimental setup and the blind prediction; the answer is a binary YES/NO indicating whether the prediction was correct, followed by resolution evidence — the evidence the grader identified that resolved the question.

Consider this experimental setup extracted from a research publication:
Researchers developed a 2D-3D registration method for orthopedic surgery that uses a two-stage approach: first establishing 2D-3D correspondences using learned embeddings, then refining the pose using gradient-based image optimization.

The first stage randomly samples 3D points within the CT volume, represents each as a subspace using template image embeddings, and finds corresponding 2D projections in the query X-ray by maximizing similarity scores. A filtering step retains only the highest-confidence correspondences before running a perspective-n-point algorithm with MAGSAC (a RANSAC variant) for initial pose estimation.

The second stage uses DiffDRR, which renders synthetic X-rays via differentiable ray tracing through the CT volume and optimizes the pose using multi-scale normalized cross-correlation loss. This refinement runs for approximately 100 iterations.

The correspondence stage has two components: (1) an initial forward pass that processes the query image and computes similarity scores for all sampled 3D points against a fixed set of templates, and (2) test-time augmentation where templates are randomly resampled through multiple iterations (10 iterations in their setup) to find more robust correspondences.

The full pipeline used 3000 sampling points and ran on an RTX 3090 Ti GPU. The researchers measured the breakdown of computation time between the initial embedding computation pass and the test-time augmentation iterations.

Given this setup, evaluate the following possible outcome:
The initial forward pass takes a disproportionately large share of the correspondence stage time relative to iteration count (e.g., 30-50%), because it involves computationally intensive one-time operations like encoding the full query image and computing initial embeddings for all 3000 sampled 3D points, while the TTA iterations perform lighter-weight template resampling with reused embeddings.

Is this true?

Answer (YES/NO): YES